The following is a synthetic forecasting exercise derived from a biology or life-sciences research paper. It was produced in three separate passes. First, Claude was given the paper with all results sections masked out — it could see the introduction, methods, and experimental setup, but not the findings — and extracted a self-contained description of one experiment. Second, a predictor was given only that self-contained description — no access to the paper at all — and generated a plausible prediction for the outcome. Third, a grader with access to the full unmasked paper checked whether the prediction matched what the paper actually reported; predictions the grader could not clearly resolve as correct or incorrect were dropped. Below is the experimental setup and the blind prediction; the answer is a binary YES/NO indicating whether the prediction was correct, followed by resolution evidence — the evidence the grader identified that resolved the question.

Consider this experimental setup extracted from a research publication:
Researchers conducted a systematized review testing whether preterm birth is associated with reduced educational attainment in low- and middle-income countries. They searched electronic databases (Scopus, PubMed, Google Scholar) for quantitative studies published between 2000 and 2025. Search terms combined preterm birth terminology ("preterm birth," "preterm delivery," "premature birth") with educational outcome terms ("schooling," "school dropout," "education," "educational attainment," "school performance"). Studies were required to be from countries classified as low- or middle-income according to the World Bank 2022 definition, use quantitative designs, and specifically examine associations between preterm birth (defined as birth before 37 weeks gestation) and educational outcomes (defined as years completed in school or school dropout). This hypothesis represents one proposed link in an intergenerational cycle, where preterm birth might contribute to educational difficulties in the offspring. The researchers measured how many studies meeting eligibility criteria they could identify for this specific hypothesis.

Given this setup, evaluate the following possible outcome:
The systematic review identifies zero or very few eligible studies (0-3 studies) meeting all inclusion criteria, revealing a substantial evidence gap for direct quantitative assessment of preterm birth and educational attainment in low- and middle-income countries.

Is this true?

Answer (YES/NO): YES